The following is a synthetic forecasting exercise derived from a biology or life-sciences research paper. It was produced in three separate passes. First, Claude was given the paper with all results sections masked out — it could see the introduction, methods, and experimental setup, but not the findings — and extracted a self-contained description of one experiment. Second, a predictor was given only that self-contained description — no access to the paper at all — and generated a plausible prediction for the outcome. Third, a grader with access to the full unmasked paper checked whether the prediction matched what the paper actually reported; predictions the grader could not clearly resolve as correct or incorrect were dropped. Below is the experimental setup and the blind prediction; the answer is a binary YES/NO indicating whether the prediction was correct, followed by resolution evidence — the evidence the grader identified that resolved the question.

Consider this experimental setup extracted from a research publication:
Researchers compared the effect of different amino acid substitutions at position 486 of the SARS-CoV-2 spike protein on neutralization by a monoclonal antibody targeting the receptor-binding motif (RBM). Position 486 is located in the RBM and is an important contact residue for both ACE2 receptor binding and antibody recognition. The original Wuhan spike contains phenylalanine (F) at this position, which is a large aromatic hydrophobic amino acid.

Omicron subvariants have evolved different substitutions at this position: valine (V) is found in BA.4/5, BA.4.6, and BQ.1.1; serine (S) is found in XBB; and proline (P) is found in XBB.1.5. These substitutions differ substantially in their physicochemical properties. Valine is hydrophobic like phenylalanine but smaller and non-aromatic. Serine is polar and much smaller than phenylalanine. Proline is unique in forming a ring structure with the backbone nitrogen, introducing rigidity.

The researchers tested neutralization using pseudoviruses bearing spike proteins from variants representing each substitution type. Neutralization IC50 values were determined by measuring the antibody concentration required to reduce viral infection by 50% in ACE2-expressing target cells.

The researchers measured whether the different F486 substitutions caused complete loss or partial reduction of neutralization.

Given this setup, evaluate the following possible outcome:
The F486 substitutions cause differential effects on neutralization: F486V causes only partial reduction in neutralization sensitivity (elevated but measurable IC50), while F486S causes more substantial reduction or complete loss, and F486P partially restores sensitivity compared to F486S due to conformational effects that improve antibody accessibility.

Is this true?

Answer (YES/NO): NO